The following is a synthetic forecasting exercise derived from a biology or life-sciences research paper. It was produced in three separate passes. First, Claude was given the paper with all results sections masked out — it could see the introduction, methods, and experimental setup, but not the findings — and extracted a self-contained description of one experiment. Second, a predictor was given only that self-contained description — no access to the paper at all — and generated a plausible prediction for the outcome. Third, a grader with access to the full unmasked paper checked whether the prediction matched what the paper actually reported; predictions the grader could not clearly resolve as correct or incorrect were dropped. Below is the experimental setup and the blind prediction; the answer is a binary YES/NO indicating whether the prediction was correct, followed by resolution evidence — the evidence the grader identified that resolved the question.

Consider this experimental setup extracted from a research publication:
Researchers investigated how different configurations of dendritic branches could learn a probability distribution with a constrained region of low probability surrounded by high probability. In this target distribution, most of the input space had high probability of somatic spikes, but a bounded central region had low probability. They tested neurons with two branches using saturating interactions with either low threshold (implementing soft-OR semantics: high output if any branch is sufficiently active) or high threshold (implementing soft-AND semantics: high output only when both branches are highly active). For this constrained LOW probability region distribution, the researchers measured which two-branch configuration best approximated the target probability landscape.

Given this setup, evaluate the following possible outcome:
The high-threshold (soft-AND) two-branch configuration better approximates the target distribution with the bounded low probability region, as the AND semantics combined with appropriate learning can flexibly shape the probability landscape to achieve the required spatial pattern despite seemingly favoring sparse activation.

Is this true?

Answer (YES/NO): NO